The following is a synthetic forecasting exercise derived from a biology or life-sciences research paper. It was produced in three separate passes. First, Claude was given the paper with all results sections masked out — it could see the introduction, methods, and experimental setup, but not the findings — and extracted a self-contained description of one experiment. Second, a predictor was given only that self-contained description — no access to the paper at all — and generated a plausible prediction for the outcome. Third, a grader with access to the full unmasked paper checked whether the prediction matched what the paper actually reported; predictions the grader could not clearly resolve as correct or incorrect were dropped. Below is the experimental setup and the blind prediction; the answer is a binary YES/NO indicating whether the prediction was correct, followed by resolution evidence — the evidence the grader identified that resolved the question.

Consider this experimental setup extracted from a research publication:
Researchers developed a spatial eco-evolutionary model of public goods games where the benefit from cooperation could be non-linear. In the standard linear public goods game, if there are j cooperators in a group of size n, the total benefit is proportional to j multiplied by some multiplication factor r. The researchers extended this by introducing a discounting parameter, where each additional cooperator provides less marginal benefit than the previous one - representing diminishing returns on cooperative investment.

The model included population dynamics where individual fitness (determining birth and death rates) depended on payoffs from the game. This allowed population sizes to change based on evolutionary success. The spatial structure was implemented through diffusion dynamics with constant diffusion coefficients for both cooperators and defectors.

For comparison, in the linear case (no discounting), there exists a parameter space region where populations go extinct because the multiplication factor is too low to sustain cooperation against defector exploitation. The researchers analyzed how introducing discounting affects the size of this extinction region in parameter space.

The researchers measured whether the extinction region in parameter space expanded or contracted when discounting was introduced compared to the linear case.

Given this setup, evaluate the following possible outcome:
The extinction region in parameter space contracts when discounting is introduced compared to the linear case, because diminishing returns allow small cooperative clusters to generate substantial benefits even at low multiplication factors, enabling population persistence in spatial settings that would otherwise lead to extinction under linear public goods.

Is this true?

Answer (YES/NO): NO